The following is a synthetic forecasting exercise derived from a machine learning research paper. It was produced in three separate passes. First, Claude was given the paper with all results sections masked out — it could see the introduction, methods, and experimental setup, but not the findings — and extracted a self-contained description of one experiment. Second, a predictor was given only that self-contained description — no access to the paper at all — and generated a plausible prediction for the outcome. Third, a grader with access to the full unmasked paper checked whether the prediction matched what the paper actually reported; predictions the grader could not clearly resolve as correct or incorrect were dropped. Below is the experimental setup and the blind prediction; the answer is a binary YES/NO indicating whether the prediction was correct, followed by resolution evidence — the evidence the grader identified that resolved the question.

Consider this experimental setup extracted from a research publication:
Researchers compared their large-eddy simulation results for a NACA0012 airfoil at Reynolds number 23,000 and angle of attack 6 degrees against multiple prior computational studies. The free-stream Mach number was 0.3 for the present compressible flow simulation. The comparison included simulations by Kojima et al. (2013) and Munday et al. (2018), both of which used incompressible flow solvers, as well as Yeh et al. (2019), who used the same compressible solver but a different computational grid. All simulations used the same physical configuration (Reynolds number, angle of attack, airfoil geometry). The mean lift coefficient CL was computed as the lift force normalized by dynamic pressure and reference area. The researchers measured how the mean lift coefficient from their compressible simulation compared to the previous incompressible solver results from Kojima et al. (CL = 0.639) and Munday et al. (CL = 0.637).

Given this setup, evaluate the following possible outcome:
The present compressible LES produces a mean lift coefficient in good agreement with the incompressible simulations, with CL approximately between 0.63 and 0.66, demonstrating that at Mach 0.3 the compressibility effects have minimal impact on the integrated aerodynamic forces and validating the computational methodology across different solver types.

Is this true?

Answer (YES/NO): NO